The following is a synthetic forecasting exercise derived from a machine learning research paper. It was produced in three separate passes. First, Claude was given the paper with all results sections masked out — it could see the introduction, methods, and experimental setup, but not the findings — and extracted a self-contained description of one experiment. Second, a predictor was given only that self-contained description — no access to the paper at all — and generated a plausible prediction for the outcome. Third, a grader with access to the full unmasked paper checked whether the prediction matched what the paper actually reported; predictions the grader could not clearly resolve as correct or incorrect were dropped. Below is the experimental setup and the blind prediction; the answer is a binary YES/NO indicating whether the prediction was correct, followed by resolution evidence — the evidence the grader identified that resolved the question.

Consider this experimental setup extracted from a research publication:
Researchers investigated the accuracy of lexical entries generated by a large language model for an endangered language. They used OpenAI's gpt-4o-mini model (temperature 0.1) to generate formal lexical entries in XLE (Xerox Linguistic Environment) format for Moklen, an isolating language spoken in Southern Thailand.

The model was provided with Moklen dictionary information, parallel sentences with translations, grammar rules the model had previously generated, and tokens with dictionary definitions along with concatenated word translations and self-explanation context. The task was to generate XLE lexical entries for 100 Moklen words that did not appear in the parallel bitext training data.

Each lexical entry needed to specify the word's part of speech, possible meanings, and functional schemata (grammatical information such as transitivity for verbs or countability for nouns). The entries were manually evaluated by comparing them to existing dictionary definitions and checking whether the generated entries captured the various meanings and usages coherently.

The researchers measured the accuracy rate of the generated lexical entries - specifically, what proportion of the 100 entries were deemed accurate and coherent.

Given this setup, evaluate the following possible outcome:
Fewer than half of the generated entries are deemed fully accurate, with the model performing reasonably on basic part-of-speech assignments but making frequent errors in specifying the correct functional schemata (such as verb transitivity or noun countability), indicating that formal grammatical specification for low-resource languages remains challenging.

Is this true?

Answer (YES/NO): NO